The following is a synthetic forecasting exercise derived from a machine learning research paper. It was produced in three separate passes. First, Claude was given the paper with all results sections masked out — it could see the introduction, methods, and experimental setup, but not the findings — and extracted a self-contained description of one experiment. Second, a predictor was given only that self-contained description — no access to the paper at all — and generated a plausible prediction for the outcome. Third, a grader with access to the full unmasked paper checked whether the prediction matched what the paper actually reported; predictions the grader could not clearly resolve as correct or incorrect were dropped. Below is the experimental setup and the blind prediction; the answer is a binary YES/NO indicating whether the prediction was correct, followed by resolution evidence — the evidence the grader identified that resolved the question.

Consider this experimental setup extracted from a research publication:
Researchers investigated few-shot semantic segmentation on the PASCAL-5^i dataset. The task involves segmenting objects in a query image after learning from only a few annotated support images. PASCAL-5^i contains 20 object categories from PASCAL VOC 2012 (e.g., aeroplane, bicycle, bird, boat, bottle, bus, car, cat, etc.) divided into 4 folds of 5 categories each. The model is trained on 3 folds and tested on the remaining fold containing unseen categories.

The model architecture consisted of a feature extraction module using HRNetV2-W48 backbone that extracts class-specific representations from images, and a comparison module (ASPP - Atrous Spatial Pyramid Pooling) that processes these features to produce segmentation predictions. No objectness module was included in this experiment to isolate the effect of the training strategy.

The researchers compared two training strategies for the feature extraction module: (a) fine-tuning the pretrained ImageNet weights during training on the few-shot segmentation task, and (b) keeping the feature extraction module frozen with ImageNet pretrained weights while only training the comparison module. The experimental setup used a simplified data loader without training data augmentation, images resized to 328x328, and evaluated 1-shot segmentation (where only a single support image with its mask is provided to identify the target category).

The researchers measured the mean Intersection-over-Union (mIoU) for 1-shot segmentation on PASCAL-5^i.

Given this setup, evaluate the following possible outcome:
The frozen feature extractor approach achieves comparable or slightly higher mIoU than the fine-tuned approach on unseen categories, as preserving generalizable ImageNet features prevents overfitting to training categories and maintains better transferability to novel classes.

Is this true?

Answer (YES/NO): YES